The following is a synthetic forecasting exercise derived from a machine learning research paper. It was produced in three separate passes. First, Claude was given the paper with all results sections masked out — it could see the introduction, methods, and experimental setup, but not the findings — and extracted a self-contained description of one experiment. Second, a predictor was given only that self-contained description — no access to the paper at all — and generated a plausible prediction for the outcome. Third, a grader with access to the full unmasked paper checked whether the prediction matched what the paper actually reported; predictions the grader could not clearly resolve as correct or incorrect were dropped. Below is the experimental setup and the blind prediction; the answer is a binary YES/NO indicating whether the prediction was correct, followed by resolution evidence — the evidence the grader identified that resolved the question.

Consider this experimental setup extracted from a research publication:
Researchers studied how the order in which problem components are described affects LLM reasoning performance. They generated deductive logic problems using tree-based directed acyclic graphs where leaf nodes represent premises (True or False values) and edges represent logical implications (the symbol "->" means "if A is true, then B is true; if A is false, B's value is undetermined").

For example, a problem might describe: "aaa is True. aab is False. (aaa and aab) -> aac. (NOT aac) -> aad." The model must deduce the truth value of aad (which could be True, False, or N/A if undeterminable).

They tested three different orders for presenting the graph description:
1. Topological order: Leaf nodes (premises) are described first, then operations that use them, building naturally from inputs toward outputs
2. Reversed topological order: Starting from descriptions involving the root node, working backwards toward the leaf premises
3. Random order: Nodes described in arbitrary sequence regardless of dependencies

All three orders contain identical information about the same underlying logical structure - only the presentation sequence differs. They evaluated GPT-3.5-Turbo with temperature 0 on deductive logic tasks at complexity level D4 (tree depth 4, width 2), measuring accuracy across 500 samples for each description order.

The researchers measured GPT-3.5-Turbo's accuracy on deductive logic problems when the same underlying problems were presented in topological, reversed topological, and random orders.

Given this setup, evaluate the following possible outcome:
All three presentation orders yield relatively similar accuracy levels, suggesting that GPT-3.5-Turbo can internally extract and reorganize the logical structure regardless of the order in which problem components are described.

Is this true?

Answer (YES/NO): NO